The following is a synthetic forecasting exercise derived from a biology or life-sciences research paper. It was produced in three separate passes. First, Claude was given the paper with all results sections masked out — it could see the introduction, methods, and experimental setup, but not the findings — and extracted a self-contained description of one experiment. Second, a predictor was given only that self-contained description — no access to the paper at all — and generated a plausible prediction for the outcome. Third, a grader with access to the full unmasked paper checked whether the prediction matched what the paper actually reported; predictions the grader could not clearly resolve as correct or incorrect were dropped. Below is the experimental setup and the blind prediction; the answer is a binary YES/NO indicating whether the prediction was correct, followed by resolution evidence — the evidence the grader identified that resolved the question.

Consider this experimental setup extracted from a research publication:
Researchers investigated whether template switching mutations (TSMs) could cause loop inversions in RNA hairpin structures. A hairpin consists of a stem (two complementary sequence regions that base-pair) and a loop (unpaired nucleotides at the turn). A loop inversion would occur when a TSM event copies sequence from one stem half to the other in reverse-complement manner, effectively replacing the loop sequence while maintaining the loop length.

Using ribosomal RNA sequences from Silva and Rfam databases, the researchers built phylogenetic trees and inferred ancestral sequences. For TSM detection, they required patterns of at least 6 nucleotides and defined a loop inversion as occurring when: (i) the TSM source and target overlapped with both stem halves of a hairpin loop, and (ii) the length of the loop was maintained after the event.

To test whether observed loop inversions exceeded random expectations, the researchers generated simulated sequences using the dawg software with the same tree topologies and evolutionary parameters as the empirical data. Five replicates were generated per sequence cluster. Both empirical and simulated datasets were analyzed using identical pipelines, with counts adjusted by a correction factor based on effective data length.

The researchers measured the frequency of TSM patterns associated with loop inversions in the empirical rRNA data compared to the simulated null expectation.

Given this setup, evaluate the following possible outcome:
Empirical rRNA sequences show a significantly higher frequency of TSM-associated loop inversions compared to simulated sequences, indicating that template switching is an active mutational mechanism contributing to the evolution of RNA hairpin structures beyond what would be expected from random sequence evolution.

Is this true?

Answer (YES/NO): NO